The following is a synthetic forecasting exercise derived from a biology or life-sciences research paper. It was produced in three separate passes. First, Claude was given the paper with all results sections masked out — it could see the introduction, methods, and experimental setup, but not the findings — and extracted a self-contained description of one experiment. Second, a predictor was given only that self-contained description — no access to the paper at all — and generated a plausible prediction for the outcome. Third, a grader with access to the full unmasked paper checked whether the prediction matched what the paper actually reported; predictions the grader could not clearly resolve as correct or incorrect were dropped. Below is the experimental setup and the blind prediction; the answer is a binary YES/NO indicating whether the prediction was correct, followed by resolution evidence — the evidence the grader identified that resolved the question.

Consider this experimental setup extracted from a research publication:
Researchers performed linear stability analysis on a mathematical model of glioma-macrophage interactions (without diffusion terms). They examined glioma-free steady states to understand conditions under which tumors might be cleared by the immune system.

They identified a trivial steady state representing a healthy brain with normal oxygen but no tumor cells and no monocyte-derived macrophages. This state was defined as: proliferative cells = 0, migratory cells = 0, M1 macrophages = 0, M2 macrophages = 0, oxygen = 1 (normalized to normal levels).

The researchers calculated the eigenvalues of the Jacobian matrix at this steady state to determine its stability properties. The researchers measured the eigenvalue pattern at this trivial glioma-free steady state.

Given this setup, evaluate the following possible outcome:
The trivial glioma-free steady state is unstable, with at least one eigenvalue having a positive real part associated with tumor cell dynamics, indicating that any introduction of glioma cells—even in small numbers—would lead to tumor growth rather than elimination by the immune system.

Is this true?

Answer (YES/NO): NO